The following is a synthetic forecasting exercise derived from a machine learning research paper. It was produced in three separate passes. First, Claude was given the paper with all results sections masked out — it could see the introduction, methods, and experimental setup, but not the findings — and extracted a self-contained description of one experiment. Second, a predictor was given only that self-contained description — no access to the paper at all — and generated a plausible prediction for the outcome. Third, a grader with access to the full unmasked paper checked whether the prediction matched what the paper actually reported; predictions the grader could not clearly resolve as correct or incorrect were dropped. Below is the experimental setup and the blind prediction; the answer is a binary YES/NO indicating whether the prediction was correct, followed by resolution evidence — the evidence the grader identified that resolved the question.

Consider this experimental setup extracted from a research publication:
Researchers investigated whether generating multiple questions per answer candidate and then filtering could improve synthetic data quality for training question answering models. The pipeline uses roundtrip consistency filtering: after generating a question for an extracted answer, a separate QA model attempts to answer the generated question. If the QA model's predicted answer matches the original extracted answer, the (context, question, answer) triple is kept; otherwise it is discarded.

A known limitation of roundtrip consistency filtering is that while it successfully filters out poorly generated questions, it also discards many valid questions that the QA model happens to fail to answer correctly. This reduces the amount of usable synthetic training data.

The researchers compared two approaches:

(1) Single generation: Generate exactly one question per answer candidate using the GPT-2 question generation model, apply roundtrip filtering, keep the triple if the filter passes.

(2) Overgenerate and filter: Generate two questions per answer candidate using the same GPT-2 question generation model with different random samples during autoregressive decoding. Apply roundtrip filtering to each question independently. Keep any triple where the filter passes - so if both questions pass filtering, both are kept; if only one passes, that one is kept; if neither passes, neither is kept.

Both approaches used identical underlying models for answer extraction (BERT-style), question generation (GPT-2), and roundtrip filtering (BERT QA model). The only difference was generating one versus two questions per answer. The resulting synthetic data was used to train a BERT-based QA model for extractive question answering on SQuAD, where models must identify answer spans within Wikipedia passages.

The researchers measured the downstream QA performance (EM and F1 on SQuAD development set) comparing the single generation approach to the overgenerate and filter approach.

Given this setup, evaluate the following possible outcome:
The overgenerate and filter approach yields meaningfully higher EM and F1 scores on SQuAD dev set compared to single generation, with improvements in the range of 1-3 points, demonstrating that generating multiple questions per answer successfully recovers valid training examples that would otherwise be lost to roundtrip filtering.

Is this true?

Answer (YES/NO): YES